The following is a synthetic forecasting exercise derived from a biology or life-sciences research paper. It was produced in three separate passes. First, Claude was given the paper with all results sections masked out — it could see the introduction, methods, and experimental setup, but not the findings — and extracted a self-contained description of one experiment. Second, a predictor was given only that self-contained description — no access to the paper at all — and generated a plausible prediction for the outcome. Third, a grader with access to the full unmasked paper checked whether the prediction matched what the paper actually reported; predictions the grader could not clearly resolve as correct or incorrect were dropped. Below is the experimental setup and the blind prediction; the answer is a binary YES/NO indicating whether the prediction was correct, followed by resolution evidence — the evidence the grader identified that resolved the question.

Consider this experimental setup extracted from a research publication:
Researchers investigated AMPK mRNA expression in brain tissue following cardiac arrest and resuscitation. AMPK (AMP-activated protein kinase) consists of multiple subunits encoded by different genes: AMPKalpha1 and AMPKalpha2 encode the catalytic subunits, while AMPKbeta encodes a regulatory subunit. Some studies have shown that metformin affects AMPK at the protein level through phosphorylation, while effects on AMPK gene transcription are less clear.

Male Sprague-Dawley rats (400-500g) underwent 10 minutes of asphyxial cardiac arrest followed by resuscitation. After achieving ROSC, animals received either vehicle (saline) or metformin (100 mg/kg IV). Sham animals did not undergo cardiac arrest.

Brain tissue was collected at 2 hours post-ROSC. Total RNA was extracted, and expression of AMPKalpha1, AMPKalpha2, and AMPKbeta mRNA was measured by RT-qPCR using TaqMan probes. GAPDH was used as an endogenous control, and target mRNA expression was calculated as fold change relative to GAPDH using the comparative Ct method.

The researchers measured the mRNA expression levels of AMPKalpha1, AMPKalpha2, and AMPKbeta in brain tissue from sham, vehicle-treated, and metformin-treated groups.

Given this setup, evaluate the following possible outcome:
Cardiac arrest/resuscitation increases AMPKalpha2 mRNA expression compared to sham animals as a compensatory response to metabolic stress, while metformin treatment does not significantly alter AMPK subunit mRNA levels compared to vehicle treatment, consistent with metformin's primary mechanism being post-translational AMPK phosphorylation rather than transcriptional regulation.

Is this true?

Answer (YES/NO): NO